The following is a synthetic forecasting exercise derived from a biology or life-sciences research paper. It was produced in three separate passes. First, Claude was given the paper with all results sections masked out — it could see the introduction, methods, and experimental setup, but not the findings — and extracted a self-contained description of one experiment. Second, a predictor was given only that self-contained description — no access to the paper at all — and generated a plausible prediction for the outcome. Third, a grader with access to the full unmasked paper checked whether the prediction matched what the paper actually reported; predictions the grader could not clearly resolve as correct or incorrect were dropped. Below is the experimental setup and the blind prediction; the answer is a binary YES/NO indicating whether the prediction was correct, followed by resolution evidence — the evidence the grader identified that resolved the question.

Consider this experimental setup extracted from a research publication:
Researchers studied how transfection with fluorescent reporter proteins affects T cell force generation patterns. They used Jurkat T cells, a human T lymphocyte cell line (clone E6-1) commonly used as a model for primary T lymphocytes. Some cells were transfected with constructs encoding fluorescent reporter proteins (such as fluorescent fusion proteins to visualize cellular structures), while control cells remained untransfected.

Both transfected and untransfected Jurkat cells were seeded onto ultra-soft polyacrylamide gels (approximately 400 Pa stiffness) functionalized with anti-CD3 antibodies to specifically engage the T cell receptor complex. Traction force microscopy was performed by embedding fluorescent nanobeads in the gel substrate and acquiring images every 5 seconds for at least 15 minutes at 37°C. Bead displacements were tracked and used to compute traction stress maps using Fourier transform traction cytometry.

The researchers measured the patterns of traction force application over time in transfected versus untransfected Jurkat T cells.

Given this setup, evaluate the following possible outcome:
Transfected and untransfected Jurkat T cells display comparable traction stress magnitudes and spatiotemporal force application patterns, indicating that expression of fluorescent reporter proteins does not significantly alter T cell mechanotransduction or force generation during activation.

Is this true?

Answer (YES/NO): NO